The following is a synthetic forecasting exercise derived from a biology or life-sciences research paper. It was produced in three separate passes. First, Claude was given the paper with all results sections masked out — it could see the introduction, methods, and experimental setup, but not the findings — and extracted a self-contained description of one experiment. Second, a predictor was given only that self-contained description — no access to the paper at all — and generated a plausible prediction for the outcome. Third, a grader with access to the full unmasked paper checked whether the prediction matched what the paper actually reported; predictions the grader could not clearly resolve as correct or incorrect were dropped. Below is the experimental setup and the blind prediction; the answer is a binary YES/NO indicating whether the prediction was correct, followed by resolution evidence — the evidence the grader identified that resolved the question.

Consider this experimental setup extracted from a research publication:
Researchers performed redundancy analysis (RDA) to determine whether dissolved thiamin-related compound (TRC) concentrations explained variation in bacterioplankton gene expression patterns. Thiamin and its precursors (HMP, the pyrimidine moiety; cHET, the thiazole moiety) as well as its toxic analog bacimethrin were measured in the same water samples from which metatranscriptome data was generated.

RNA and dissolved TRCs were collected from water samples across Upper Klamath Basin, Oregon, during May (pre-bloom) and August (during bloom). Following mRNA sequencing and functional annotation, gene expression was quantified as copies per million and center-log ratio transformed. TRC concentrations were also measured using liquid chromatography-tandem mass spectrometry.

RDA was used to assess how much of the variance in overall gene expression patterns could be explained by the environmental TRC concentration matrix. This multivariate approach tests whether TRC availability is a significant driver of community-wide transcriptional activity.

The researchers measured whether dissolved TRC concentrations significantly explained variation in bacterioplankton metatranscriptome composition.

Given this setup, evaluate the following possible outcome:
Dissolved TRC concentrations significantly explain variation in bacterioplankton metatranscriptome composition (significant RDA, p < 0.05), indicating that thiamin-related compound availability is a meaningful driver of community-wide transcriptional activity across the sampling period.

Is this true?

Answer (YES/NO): YES